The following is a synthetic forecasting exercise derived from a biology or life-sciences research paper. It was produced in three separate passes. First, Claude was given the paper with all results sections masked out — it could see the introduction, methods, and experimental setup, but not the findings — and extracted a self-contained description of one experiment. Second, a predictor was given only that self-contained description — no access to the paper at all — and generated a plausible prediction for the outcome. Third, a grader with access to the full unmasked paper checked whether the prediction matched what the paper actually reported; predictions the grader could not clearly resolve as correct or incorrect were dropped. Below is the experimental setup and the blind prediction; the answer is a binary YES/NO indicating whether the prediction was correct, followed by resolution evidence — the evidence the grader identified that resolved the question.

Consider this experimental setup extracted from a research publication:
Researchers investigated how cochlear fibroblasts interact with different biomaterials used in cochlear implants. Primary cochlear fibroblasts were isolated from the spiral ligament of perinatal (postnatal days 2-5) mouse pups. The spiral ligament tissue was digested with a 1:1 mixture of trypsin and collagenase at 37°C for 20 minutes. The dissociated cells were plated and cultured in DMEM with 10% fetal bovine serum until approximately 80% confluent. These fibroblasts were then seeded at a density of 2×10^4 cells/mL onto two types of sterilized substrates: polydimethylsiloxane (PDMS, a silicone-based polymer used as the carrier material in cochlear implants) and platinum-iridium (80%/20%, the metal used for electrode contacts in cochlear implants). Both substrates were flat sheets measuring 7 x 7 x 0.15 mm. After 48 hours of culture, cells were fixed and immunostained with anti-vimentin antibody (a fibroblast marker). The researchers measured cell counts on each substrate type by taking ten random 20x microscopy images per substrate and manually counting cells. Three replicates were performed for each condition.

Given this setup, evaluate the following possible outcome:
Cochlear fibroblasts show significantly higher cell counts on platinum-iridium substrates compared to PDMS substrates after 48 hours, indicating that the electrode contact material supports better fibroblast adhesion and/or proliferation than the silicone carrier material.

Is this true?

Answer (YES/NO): YES